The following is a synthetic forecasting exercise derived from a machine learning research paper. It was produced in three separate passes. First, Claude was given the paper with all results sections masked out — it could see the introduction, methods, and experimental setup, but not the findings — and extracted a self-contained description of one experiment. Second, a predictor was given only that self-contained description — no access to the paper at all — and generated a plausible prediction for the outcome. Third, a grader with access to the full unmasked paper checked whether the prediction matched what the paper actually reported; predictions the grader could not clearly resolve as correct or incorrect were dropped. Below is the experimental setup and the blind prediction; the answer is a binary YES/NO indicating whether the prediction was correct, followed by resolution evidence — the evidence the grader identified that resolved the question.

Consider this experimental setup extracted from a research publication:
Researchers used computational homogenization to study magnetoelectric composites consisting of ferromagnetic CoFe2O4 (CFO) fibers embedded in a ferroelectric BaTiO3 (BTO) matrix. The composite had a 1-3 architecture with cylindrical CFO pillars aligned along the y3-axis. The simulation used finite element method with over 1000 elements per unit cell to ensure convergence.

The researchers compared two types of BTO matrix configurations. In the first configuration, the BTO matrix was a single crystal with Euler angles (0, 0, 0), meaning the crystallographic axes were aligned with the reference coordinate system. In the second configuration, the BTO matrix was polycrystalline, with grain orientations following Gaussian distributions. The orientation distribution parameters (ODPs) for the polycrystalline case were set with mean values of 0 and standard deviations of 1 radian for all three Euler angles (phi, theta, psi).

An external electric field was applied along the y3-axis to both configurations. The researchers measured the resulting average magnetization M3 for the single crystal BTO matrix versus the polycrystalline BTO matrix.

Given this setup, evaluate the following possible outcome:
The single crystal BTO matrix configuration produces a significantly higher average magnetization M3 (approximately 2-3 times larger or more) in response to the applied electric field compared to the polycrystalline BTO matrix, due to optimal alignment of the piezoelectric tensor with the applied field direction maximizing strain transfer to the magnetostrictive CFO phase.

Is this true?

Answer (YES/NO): NO